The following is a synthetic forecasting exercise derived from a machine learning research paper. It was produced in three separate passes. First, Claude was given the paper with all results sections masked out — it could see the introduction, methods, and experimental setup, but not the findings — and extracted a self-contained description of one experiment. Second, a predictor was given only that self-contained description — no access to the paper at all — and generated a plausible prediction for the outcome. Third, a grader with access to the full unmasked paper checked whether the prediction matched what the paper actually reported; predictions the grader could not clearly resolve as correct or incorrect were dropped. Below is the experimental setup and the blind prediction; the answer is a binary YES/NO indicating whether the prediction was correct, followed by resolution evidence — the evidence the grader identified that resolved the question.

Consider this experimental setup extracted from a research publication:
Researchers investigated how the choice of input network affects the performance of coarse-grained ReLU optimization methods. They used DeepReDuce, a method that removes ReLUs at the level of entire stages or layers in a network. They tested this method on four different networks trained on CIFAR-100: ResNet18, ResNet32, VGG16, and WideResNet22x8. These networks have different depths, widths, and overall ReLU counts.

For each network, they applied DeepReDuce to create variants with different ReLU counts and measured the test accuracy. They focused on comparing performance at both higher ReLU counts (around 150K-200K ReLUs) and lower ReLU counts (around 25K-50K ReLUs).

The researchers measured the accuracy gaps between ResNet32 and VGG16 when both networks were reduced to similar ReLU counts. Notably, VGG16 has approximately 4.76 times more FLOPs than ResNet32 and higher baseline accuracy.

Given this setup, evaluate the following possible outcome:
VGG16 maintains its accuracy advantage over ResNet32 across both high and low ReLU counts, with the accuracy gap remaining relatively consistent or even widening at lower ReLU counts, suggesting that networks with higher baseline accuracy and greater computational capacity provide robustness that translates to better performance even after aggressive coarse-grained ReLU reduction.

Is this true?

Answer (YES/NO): NO